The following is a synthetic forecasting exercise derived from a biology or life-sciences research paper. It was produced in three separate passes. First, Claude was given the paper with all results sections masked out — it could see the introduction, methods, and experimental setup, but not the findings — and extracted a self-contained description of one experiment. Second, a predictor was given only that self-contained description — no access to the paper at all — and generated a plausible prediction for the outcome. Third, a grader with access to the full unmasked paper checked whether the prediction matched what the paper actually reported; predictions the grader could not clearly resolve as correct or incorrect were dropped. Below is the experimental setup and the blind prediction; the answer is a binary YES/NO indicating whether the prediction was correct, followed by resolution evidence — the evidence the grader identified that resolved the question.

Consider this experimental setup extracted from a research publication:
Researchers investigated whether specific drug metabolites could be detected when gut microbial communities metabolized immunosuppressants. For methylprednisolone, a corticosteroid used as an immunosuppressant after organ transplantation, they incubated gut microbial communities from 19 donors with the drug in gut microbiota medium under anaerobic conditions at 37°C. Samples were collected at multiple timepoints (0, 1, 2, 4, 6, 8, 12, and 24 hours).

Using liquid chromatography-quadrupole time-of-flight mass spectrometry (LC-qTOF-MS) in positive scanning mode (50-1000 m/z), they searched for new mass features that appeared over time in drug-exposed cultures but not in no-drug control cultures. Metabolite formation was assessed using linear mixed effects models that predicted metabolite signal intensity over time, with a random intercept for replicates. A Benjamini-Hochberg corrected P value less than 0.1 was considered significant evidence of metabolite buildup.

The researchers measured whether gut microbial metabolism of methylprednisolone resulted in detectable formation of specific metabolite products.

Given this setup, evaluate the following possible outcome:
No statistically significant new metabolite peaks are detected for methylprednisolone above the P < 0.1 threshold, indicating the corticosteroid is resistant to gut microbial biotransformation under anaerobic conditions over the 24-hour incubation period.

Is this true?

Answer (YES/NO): NO